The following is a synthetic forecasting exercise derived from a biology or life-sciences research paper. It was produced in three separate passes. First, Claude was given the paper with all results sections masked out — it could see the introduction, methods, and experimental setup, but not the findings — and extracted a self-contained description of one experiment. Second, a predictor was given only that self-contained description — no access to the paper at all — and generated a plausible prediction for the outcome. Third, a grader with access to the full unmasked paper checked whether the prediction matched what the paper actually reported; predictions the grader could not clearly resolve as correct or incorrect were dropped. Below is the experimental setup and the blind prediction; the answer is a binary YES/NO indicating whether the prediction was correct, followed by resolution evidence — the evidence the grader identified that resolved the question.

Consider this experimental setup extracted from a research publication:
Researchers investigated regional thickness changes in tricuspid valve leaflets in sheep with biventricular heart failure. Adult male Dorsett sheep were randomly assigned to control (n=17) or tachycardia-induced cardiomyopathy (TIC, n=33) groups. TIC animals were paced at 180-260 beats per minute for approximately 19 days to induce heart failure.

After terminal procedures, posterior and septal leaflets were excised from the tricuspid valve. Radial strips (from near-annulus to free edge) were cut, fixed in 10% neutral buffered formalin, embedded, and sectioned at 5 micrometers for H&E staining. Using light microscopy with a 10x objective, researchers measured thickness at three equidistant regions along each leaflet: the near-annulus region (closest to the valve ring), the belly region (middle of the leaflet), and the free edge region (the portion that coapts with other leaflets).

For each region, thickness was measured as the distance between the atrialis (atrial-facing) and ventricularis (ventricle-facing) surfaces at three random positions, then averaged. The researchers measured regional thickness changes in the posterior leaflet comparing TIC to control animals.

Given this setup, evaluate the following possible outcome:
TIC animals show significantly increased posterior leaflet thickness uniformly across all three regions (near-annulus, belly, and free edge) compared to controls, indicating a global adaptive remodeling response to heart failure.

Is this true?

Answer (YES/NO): NO